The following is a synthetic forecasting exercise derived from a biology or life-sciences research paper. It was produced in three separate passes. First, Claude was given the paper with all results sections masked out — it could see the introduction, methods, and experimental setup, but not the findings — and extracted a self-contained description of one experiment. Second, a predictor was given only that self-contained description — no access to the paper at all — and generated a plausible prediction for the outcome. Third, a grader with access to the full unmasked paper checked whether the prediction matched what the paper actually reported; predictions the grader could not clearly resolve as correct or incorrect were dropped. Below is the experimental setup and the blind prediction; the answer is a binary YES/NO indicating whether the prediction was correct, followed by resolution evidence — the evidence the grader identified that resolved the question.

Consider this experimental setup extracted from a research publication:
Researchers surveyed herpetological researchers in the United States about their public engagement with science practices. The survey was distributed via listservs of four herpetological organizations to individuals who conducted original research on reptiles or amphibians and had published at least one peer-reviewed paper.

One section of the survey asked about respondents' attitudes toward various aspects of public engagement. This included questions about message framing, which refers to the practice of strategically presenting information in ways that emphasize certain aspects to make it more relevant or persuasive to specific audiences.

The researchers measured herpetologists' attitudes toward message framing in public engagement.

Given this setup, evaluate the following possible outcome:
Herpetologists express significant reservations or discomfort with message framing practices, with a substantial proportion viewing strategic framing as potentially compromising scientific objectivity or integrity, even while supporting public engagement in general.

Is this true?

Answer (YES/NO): NO